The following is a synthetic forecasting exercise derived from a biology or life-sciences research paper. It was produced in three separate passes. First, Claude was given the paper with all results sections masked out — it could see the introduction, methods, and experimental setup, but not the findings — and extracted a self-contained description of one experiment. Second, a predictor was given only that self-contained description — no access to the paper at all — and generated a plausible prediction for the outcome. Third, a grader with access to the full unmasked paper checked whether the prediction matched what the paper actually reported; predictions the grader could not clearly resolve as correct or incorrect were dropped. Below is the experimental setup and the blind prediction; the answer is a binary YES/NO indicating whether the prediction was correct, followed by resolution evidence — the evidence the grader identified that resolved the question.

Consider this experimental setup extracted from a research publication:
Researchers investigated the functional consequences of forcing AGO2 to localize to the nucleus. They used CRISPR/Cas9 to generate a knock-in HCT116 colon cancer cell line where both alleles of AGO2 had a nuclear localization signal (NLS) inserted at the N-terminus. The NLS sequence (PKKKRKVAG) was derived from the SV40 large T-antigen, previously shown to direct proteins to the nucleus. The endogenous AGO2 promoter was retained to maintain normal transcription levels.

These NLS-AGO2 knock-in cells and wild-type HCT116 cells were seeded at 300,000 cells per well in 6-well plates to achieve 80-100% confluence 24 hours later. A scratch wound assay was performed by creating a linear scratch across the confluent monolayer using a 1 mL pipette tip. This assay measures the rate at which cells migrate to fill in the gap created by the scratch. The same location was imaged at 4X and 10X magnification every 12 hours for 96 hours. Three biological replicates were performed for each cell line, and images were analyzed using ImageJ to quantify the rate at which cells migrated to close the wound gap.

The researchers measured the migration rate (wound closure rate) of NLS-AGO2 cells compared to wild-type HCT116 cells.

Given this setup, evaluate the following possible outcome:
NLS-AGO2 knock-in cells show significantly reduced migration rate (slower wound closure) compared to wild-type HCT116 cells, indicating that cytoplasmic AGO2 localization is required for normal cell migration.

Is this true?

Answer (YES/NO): NO